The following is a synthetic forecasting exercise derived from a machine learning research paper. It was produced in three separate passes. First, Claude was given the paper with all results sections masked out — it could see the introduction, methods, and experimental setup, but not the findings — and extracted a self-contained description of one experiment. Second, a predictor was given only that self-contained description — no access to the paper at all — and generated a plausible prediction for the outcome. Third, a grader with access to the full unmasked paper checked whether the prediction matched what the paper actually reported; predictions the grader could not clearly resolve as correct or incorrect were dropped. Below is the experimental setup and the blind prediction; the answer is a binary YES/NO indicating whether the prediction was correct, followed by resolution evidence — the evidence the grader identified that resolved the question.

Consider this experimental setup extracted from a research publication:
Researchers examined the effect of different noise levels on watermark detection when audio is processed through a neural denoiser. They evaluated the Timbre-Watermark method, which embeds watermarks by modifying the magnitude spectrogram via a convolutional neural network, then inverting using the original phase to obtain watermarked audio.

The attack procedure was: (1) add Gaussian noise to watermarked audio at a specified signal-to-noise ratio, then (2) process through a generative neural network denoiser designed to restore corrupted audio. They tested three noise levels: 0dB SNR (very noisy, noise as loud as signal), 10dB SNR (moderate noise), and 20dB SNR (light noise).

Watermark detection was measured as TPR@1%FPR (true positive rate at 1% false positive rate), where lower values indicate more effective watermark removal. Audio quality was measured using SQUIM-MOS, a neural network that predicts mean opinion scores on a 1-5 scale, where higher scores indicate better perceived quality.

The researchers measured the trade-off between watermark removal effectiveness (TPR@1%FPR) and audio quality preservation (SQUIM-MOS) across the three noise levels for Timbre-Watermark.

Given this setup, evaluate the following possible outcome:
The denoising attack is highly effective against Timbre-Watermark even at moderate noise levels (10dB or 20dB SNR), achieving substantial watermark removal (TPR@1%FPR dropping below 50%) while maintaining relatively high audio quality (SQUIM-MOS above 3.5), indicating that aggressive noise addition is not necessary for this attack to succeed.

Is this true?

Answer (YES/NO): YES